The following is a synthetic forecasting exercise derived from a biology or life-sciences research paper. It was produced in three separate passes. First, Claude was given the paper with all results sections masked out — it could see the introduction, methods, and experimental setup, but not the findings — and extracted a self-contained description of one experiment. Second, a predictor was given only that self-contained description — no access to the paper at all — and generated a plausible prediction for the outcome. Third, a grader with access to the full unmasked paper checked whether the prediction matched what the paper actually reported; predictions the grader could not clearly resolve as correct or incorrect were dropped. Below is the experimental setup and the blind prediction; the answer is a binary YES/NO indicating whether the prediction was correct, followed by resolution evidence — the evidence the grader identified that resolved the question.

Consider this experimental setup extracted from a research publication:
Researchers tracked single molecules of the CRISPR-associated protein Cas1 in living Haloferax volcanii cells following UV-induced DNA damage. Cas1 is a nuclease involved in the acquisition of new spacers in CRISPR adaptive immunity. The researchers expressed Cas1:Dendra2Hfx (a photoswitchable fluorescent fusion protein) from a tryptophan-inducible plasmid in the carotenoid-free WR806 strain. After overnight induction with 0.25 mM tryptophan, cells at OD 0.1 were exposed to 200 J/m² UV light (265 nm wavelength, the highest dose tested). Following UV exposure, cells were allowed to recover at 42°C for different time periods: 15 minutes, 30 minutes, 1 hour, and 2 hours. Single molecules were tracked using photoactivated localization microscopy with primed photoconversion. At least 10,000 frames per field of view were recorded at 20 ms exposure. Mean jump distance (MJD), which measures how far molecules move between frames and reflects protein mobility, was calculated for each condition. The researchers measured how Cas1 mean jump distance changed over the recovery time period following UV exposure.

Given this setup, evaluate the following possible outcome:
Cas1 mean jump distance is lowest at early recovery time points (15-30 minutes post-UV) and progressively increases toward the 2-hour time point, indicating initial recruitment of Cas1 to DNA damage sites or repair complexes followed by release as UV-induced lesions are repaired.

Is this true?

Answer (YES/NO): NO